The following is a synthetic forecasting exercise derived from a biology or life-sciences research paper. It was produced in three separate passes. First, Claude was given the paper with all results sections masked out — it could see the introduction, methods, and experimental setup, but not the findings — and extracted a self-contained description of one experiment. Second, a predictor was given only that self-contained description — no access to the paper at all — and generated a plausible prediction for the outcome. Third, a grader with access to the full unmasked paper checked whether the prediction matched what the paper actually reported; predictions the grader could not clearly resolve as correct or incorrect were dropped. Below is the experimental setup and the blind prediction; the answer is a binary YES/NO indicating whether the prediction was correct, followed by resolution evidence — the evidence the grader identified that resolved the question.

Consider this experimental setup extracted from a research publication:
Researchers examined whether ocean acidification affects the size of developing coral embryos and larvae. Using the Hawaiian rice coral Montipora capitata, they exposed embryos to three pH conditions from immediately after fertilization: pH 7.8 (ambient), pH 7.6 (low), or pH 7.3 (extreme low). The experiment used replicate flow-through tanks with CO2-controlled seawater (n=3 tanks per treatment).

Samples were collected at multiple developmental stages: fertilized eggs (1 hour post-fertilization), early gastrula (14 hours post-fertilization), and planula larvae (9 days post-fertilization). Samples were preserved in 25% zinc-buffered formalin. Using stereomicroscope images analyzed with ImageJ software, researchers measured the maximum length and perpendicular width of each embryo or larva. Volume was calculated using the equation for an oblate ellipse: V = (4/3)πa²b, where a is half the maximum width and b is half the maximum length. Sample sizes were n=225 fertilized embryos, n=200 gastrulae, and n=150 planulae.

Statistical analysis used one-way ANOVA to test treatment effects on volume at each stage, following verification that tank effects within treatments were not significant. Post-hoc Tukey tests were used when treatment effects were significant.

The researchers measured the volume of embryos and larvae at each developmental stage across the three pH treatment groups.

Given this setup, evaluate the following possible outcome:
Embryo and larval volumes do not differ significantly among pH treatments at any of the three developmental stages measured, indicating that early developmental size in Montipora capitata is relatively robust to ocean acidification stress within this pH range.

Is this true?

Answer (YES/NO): NO